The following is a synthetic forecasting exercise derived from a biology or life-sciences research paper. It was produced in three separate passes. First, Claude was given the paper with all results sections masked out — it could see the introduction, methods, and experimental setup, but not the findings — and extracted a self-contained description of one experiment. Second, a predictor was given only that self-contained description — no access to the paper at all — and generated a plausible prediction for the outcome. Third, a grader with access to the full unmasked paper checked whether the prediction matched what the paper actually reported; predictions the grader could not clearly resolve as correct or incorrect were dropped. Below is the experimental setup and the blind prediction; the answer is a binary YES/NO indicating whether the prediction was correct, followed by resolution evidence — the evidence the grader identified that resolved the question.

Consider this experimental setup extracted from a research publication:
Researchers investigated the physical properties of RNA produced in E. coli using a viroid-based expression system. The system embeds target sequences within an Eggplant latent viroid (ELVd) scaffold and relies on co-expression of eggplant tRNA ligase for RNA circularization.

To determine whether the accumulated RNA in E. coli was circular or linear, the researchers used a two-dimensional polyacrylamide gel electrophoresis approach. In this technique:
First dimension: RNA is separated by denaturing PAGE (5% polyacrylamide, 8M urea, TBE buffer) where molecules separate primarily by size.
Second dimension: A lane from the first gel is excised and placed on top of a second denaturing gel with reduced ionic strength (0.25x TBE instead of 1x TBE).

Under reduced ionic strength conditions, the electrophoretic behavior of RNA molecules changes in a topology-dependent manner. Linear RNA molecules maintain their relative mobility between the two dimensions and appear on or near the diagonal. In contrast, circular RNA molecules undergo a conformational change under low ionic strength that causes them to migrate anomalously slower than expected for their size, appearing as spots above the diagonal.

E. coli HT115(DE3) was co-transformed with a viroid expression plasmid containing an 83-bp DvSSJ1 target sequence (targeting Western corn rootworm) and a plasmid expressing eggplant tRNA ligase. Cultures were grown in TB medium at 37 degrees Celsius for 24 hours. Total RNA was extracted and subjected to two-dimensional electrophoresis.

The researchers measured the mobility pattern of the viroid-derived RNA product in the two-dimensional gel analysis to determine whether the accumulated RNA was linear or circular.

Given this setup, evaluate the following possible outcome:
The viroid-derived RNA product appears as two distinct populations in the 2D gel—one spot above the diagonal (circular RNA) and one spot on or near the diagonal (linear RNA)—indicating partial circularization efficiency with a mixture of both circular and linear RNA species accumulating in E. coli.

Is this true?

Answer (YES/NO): YES